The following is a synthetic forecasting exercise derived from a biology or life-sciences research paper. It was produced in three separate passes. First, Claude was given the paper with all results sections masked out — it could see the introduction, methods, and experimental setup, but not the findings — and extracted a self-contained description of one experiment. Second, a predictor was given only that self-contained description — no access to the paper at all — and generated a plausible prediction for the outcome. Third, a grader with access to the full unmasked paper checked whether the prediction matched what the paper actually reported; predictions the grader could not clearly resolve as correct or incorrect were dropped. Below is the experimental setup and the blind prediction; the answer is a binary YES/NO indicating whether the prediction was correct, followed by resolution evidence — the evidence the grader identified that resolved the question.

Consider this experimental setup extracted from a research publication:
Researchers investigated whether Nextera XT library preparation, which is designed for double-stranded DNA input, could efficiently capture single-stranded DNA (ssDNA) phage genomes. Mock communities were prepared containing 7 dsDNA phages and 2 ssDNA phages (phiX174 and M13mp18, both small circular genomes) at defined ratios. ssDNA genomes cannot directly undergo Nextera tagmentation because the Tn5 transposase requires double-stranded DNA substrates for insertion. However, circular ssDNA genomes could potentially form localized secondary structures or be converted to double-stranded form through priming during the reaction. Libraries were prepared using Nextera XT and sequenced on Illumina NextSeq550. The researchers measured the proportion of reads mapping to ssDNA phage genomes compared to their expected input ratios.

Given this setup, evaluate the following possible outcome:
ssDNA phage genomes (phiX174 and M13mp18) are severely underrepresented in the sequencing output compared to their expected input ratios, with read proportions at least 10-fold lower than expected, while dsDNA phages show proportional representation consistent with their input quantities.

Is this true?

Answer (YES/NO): YES